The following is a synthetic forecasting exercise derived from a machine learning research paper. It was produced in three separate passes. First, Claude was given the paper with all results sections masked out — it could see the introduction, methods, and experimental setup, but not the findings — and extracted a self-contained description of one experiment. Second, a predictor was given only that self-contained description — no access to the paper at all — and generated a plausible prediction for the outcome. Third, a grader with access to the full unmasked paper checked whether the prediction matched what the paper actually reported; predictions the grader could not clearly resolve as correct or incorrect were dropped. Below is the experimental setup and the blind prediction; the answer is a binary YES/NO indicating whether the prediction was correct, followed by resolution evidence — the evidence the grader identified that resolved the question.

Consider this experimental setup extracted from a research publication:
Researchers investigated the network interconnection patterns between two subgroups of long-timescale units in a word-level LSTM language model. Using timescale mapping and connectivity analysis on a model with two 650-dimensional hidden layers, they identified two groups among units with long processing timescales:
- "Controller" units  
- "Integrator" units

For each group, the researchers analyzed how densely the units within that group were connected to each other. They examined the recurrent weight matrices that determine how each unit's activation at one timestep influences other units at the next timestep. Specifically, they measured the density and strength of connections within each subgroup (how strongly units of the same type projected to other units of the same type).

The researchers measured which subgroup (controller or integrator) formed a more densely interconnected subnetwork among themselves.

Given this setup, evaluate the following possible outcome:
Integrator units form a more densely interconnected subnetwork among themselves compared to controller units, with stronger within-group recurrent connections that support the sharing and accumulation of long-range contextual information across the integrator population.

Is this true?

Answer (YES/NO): NO